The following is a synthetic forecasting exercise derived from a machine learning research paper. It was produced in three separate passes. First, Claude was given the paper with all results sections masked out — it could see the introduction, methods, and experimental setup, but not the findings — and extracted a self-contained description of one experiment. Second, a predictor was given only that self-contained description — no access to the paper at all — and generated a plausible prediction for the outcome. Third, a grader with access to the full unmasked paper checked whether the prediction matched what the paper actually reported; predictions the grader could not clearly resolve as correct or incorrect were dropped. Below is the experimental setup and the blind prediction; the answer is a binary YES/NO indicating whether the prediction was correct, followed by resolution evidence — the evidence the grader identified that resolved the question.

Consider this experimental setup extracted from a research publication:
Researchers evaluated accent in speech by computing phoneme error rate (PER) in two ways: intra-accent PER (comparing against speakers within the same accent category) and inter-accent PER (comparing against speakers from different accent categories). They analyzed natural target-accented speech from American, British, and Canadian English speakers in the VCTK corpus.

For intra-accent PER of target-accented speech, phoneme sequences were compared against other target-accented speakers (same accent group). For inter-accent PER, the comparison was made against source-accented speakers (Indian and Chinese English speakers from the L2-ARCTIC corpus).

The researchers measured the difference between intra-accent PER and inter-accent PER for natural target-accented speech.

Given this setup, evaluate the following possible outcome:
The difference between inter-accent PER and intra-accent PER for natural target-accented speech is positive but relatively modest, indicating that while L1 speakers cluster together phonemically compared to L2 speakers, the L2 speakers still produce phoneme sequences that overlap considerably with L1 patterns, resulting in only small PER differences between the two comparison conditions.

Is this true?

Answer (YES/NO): NO